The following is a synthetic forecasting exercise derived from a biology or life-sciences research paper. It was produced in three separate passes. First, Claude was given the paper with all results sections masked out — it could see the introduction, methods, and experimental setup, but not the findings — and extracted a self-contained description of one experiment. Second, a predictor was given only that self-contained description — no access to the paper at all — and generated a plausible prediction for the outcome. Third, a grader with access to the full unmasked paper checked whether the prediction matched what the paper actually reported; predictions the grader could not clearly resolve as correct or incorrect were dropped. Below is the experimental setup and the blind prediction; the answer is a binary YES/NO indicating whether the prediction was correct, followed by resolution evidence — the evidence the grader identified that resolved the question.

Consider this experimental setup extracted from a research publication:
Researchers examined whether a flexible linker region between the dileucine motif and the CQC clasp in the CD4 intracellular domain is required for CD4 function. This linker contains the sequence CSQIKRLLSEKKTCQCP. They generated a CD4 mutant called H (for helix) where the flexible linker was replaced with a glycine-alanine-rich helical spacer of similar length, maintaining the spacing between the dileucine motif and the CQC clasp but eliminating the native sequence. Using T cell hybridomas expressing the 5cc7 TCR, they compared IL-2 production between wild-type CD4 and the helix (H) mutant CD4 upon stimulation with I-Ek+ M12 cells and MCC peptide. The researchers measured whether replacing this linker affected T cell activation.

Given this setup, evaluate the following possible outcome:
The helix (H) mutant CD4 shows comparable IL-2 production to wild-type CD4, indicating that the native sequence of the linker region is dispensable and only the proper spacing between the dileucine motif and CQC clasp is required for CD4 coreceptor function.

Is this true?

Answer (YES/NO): NO